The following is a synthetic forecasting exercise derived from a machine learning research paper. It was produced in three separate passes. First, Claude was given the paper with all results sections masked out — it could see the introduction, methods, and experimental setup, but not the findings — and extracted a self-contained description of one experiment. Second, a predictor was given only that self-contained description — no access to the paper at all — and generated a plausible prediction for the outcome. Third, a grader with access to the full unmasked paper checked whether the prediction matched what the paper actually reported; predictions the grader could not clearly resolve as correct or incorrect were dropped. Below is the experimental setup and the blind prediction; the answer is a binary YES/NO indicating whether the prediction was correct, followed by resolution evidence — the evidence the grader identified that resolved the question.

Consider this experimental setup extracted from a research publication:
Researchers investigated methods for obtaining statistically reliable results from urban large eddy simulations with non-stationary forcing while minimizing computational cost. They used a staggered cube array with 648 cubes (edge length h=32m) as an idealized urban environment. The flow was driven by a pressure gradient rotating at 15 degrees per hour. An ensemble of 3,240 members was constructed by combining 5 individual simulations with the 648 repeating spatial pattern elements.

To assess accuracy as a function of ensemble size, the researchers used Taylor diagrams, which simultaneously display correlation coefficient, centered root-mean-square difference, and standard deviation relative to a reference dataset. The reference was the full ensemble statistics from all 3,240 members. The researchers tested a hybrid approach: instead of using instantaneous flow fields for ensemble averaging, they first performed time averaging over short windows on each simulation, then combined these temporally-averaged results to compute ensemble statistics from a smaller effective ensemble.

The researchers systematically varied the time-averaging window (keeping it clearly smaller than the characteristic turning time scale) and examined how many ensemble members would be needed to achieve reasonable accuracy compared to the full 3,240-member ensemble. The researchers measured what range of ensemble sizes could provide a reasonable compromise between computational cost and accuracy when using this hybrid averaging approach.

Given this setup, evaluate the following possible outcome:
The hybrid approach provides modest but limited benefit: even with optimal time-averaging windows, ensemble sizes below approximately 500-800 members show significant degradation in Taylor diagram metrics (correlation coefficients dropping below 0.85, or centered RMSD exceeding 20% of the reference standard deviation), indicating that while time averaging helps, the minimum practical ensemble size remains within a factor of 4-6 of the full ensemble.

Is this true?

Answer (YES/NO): NO